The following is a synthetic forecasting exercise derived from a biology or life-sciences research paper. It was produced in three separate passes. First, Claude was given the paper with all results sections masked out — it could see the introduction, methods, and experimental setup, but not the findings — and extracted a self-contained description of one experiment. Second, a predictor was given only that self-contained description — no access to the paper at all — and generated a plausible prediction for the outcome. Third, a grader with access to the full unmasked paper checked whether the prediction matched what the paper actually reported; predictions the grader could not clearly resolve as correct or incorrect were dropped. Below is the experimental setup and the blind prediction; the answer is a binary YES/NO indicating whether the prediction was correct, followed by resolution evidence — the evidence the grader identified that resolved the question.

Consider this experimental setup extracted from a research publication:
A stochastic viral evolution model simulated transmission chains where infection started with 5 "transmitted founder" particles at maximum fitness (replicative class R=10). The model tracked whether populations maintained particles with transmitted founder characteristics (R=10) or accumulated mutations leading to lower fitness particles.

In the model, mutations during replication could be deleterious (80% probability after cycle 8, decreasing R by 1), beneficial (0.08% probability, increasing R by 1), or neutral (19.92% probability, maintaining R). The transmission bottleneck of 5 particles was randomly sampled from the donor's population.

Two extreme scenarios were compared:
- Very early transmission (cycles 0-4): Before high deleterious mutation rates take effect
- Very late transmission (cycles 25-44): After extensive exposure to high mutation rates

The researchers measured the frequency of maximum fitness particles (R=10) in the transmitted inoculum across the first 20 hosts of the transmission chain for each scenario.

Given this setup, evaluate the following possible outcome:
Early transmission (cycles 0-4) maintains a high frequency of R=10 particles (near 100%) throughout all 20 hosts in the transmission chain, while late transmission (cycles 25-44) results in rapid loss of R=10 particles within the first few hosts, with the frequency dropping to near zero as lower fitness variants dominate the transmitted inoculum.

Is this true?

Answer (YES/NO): NO